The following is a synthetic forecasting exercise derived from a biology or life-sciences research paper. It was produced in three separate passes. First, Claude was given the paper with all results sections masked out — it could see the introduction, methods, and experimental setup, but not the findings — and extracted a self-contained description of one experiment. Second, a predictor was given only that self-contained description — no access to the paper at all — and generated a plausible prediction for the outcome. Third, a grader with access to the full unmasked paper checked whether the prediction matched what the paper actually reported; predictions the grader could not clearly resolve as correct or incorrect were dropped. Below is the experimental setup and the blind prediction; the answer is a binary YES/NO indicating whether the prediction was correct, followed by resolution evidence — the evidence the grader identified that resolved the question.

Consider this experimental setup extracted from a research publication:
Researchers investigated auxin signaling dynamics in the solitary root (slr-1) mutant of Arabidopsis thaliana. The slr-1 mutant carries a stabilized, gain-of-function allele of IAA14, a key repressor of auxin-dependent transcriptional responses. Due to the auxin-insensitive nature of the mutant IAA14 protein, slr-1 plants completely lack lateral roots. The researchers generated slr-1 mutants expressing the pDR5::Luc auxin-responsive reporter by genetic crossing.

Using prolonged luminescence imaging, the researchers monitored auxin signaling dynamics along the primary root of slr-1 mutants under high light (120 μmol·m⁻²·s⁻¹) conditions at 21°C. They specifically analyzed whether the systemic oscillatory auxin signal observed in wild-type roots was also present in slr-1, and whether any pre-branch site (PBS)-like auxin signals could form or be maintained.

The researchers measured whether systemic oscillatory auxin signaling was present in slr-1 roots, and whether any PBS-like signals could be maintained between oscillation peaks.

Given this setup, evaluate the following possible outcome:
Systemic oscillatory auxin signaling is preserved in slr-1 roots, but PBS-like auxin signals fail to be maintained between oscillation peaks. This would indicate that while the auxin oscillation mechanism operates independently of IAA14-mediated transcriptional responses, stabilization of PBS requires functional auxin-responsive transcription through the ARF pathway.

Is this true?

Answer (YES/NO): YES